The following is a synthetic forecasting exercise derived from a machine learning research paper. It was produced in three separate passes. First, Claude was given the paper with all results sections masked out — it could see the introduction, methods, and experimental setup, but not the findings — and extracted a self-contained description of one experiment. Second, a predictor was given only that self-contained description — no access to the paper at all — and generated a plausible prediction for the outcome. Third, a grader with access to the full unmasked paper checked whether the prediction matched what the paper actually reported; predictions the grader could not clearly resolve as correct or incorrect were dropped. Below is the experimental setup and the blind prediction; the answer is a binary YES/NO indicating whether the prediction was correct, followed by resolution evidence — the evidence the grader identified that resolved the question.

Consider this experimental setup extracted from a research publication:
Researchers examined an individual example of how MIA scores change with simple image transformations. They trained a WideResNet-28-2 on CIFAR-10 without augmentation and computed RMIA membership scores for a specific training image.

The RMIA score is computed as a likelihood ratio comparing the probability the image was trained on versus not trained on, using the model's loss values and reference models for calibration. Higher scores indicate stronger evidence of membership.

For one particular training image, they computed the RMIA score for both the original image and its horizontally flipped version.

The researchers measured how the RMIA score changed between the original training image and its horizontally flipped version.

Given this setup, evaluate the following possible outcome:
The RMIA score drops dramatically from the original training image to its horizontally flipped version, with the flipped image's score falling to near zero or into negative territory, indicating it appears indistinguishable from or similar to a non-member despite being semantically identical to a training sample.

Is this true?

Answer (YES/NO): YES